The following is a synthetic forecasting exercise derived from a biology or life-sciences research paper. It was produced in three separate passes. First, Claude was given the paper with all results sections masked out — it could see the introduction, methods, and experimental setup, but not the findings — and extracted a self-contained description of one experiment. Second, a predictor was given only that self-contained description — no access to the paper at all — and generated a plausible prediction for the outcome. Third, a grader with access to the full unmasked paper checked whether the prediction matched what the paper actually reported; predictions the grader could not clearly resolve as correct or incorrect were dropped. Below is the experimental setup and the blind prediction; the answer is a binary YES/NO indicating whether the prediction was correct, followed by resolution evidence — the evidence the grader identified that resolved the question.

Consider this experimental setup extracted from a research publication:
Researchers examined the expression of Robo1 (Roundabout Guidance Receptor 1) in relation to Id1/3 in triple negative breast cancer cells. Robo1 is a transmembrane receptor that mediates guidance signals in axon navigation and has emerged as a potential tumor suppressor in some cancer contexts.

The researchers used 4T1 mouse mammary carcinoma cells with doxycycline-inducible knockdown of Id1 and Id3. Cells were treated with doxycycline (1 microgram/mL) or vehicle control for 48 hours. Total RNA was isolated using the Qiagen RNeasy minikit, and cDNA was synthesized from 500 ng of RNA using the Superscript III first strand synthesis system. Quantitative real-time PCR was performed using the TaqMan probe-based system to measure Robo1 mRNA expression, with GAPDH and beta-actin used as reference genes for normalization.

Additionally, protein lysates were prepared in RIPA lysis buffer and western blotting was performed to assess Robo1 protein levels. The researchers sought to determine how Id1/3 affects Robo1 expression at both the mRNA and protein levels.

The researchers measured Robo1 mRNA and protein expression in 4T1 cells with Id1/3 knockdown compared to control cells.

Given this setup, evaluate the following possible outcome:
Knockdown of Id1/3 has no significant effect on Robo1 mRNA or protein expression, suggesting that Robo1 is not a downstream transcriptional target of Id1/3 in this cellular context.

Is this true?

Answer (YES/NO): NO